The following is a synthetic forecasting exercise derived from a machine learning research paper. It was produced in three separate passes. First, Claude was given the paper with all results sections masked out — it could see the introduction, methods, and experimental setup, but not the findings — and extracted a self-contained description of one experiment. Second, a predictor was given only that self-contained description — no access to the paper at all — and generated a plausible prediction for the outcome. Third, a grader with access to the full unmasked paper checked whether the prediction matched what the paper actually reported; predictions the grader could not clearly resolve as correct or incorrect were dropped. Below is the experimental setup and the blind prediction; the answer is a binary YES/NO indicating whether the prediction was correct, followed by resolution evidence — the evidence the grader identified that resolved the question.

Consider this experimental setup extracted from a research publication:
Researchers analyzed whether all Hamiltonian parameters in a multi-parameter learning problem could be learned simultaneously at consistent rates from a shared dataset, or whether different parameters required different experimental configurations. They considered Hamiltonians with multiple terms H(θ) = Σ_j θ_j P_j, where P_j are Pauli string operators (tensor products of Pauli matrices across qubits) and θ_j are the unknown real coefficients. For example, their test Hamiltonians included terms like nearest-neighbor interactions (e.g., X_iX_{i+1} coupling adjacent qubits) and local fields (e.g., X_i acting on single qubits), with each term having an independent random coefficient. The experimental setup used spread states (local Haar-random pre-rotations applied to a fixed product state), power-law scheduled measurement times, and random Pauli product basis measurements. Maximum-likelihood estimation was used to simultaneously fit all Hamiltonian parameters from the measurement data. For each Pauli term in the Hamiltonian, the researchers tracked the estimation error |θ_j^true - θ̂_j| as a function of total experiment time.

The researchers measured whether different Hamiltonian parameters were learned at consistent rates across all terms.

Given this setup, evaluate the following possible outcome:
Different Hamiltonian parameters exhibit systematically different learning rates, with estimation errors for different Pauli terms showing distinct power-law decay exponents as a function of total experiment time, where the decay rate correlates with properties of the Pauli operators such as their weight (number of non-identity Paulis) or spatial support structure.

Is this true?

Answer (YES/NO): NO